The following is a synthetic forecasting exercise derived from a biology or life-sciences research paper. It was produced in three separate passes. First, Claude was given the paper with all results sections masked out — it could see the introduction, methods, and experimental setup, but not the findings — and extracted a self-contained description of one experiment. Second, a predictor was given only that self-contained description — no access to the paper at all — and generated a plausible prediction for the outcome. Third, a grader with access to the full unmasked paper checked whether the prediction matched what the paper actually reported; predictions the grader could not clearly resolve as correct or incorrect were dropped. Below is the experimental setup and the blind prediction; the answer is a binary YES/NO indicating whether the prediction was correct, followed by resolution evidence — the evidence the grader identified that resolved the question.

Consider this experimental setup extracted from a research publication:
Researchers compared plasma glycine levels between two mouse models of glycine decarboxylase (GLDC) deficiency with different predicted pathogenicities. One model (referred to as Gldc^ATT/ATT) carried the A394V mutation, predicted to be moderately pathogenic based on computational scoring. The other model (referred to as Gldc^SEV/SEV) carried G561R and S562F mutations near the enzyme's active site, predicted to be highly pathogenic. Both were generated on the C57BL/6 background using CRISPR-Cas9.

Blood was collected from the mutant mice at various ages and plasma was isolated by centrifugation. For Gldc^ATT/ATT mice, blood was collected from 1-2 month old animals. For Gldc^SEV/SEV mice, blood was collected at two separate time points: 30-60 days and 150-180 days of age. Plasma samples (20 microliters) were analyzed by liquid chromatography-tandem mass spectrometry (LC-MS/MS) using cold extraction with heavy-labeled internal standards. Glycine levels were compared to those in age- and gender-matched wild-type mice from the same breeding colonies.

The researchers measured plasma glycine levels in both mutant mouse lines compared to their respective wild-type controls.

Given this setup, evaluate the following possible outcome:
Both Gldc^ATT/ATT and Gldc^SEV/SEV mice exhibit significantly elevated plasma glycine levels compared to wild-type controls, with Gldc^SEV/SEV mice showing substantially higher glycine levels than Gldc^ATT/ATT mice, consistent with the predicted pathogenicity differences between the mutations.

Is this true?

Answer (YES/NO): NO